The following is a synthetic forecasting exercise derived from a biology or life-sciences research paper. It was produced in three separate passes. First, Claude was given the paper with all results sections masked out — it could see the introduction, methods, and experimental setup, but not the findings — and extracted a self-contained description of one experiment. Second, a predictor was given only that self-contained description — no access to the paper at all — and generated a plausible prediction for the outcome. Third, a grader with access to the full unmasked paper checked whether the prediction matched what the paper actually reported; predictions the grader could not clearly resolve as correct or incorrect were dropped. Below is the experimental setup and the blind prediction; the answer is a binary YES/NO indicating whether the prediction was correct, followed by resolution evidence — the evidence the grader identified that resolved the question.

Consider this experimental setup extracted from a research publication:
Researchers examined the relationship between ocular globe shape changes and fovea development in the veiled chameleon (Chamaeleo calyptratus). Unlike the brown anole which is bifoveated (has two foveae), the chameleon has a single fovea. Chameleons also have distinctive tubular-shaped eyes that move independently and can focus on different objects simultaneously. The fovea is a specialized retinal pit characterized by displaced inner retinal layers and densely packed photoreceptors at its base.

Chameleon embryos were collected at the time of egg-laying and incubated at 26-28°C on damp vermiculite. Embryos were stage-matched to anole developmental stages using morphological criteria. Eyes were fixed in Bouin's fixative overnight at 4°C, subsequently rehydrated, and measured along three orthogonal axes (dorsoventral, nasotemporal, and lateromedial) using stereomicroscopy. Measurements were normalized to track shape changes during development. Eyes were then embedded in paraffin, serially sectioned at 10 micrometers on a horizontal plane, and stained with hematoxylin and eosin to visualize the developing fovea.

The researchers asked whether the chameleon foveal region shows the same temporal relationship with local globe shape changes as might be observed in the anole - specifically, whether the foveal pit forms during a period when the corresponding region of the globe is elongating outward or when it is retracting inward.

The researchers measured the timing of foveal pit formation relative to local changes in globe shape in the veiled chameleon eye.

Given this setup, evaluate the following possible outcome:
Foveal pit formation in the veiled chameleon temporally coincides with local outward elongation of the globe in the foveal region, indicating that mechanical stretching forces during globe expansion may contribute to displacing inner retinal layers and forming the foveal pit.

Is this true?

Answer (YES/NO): NO